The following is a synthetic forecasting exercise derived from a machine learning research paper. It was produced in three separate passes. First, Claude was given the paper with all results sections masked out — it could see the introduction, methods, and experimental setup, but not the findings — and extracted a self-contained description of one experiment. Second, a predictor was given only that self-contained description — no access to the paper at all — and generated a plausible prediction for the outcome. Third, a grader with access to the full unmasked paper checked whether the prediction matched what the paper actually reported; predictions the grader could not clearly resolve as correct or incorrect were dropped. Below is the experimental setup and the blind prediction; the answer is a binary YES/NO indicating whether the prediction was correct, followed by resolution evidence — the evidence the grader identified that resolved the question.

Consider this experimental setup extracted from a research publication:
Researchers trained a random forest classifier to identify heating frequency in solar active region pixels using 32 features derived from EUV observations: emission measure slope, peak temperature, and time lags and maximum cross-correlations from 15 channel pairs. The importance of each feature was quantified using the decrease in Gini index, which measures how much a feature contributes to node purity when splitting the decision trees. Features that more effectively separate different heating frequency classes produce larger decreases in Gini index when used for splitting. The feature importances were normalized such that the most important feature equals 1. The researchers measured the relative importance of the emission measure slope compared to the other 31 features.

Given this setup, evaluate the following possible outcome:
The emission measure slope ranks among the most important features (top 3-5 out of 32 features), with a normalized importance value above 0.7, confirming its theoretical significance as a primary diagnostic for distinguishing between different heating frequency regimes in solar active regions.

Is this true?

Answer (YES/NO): YES